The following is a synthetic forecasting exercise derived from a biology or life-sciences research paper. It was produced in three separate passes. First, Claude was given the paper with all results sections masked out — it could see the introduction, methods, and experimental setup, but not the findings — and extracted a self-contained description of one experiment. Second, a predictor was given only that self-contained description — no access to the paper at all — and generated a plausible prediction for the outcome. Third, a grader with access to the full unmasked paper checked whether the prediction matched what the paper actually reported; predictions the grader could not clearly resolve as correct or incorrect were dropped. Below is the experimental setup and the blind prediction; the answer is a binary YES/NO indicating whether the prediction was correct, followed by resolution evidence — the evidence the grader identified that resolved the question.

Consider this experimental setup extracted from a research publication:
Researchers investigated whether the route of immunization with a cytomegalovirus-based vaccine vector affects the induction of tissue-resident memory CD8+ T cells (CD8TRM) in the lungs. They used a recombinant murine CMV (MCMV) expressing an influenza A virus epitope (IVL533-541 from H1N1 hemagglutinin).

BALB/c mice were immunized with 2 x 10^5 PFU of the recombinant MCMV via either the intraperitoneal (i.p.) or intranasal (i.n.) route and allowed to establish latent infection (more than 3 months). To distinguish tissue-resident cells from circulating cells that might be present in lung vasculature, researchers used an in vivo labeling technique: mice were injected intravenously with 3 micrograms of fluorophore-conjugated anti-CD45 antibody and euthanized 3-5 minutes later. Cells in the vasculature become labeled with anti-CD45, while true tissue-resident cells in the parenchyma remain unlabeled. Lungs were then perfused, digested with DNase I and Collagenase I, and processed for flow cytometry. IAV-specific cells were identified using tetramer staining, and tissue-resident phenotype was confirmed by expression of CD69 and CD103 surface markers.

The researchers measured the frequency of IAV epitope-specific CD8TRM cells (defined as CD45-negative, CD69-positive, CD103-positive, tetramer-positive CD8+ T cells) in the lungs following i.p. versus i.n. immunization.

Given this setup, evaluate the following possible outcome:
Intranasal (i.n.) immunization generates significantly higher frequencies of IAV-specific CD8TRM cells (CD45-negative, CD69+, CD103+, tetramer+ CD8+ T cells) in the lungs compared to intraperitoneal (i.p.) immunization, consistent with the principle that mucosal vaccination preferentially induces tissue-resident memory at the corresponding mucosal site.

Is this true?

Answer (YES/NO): YES